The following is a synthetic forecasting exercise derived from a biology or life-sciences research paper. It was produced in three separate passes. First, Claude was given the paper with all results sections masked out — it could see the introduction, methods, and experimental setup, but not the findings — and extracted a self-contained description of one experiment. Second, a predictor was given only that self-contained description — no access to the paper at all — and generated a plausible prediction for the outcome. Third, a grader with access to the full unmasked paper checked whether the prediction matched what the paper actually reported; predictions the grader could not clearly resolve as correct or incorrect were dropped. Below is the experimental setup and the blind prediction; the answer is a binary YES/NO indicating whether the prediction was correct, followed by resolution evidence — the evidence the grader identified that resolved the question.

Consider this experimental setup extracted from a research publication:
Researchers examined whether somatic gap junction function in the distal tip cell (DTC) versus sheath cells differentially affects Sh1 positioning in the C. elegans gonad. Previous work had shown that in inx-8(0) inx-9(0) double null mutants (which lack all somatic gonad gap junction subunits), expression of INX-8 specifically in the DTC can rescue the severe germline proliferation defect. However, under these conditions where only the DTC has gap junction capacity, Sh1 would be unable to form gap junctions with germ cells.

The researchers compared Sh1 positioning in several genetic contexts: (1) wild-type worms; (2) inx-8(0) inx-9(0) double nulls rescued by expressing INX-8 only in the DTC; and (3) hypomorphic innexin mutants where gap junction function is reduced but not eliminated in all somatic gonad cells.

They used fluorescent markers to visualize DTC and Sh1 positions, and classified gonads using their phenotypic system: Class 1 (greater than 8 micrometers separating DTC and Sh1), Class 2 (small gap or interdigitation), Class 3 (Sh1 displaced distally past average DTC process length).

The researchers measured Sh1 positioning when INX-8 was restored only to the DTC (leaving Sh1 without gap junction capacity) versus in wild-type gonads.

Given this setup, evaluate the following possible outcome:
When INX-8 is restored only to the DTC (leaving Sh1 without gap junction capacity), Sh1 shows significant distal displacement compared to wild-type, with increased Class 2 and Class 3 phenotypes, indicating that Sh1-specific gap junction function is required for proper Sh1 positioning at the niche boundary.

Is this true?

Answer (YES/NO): YES